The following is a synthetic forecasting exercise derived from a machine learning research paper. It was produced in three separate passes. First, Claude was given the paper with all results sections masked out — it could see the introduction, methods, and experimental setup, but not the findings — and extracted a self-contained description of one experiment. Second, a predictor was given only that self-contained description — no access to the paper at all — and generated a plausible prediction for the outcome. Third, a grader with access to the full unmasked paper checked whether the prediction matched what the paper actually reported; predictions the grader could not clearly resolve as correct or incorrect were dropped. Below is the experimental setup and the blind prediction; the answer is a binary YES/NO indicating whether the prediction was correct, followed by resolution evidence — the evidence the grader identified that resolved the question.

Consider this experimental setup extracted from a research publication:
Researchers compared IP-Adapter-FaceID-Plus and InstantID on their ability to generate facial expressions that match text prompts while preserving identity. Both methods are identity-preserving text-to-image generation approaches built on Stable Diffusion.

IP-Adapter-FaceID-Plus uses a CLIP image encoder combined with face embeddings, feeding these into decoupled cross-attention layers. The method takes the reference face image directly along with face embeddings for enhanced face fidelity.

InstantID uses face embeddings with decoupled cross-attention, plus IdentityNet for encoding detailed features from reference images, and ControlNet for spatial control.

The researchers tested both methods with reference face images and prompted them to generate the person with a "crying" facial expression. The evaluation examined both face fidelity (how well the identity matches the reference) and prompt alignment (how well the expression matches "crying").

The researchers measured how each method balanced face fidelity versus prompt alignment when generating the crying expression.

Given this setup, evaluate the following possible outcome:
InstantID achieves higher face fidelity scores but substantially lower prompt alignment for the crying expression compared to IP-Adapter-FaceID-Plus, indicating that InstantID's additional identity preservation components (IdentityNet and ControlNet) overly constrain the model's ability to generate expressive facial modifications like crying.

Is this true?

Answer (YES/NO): NO